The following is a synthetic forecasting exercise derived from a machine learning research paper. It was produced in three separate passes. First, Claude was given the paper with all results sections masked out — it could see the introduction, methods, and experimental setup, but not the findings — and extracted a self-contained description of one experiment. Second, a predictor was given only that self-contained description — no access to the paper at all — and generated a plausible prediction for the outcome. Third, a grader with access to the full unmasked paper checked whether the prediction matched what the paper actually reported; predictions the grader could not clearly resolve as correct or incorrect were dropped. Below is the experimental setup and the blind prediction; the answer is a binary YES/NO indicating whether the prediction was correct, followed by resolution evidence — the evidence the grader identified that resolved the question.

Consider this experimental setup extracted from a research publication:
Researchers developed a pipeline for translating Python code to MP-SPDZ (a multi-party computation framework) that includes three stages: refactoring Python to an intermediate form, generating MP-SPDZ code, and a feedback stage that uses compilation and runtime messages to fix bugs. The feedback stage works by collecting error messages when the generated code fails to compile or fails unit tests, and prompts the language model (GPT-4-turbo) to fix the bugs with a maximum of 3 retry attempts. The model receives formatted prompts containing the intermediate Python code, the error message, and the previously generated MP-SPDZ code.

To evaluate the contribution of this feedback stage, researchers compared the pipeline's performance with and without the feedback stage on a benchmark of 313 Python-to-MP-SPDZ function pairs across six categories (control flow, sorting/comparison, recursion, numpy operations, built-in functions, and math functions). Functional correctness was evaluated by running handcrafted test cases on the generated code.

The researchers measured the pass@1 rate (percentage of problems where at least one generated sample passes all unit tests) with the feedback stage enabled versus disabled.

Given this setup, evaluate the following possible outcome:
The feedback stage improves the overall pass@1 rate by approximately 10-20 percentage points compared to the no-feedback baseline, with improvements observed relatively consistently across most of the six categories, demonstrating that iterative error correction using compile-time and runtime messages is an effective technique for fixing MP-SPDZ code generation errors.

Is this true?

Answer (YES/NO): YES